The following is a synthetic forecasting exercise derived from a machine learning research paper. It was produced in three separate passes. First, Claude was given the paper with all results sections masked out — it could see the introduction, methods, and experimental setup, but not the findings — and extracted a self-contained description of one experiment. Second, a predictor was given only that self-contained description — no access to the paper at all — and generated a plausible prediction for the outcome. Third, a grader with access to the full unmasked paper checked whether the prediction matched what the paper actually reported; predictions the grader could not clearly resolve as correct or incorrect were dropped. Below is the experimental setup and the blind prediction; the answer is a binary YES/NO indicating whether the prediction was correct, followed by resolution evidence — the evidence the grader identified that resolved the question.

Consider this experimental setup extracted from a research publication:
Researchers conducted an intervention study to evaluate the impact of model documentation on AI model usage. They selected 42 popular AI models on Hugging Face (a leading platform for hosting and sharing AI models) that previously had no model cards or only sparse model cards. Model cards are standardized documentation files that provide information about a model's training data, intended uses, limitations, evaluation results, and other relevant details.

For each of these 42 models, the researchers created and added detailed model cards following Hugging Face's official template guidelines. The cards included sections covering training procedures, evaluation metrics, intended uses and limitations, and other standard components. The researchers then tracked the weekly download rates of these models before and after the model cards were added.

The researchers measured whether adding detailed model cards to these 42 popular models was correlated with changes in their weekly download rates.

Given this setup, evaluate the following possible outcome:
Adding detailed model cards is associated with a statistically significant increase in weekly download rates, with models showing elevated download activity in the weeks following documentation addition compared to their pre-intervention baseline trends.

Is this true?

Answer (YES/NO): NO